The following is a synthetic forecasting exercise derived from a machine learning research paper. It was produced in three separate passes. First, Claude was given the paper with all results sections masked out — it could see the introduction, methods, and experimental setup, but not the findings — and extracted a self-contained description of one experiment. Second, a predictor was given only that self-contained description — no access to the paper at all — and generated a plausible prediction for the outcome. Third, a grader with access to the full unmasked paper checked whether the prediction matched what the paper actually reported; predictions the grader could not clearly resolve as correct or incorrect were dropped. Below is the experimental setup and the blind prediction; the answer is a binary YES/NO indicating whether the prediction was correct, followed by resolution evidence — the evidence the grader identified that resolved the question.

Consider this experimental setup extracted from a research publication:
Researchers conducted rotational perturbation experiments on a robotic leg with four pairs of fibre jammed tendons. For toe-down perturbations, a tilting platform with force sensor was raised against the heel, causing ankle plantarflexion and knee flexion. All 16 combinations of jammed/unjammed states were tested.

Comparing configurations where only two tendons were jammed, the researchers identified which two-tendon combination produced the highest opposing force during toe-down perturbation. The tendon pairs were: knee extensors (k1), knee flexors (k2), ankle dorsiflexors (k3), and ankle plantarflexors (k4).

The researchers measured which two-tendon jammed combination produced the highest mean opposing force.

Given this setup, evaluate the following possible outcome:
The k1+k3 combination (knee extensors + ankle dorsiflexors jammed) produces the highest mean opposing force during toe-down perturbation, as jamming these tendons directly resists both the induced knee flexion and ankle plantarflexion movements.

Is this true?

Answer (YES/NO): YES